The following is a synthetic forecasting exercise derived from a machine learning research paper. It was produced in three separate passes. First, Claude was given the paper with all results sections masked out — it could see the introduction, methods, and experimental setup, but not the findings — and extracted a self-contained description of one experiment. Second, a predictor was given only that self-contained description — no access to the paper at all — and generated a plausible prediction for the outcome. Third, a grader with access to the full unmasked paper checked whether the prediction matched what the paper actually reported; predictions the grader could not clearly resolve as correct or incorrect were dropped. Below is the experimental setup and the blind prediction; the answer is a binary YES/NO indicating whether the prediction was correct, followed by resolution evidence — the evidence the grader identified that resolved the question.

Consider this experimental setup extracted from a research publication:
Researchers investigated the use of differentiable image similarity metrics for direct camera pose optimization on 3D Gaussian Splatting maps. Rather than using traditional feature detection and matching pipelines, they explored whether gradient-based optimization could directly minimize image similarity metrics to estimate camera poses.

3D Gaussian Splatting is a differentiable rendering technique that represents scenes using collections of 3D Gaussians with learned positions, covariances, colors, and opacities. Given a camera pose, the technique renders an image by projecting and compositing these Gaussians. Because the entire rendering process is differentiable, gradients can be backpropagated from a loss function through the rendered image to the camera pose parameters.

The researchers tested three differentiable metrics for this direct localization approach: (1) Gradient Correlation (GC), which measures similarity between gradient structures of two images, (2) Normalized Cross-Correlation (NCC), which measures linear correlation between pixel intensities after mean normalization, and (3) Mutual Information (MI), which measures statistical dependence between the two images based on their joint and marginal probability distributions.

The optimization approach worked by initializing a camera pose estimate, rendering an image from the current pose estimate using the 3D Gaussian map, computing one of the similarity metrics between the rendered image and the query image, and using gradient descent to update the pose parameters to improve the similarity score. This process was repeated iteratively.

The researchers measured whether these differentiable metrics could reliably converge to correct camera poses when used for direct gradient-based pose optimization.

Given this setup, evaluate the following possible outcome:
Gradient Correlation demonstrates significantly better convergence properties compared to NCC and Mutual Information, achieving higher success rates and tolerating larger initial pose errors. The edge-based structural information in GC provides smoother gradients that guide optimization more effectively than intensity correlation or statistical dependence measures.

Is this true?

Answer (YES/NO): NO